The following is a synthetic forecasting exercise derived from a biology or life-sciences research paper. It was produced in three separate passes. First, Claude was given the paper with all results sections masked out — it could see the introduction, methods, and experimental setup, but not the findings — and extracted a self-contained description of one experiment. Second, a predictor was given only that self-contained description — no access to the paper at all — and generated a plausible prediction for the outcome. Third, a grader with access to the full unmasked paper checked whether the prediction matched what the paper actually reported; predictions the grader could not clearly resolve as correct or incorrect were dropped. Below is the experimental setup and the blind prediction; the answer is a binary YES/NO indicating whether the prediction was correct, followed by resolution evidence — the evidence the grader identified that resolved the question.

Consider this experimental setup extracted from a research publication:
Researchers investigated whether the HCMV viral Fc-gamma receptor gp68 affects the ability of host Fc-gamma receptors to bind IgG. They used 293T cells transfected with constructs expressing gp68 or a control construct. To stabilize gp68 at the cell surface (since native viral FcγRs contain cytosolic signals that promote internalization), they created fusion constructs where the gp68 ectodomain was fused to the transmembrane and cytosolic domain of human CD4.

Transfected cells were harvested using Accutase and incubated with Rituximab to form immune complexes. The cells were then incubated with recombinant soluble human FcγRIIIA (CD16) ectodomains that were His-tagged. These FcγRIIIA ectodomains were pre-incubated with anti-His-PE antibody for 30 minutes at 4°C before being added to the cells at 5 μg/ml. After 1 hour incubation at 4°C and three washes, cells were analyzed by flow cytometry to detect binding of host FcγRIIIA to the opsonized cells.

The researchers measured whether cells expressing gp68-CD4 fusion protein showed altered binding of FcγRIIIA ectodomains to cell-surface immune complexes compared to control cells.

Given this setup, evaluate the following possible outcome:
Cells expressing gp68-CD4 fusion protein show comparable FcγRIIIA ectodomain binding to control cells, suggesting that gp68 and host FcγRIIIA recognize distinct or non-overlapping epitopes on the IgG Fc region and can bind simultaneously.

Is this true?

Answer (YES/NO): NO